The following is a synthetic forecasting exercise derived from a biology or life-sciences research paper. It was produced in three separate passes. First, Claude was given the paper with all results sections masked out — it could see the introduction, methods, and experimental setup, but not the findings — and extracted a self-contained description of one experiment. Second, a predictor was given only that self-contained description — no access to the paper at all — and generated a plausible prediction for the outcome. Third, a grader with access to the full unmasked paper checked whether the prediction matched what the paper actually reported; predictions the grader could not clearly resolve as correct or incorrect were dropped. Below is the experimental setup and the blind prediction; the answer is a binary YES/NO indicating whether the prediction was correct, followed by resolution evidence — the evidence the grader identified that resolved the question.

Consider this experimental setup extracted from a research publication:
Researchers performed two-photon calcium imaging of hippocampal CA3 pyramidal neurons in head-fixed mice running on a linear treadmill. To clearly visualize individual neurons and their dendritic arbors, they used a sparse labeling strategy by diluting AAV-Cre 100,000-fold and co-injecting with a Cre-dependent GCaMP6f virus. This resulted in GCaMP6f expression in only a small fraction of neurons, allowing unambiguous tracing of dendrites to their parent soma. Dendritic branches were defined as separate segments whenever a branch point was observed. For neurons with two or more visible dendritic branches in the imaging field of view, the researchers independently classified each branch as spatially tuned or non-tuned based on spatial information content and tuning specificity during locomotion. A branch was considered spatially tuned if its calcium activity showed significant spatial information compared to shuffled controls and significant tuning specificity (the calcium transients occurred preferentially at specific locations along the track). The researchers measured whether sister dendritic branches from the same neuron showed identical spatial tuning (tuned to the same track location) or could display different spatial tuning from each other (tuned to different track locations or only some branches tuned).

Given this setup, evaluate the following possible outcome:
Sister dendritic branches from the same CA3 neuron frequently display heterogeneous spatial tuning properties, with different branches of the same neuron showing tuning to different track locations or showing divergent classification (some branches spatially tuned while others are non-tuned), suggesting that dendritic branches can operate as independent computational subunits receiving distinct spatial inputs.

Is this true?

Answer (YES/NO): YES